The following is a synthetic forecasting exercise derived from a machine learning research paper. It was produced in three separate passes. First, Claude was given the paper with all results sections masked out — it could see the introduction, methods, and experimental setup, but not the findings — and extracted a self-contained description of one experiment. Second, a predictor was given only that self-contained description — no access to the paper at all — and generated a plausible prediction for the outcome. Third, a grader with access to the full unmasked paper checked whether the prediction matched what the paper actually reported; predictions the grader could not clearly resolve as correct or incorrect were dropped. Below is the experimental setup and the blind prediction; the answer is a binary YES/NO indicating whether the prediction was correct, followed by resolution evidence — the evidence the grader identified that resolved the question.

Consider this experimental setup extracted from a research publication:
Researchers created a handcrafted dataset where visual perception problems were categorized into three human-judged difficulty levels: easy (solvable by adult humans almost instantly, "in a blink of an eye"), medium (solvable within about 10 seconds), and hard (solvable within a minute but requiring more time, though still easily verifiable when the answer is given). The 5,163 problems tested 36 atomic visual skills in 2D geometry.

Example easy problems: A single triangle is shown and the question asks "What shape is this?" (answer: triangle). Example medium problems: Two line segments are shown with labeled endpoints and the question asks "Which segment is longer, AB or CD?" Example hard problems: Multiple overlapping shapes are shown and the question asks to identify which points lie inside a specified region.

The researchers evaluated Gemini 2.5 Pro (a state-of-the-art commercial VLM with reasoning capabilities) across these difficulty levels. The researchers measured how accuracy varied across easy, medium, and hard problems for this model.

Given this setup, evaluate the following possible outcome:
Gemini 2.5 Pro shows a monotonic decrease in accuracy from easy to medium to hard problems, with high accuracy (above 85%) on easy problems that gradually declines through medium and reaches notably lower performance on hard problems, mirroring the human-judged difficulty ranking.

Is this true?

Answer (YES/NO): YES